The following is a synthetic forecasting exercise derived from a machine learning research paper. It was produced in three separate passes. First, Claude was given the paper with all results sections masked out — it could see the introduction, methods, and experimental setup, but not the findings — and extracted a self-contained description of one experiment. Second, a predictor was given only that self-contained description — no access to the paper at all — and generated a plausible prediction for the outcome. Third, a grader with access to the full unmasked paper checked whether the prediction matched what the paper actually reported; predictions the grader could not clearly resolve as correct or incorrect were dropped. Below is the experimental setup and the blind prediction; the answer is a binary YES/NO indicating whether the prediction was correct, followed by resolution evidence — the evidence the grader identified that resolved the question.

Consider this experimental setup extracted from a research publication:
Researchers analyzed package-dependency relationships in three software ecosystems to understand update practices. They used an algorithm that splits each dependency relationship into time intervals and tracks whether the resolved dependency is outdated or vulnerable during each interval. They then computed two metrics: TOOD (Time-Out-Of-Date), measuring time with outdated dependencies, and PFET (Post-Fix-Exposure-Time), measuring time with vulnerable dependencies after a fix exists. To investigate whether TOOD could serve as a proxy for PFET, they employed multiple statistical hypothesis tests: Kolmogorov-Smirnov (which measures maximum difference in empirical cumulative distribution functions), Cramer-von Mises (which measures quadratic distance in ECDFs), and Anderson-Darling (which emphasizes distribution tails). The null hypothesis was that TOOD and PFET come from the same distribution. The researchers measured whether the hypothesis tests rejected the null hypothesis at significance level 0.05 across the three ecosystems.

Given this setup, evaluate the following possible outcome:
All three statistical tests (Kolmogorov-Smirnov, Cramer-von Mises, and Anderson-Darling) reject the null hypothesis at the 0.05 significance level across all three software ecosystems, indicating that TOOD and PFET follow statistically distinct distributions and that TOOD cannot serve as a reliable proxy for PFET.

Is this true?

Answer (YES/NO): NO